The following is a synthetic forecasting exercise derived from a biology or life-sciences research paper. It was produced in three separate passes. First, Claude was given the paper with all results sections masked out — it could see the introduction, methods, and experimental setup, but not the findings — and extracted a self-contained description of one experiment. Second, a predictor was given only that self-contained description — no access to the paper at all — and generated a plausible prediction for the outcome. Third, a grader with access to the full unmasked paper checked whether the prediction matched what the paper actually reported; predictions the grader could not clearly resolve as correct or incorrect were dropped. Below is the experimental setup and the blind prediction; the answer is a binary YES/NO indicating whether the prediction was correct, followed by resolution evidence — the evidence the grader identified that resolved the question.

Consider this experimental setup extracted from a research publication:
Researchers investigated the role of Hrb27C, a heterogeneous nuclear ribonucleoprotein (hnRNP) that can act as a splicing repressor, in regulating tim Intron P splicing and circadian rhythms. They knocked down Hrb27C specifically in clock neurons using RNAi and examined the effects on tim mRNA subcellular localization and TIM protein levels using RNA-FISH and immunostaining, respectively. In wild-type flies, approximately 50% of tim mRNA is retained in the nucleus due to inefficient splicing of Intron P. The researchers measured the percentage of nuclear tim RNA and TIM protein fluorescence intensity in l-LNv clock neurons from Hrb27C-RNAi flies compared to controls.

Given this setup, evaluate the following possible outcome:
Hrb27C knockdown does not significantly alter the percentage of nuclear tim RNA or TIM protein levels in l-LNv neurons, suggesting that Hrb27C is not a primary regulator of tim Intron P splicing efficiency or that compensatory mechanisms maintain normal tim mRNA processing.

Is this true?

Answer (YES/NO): NO